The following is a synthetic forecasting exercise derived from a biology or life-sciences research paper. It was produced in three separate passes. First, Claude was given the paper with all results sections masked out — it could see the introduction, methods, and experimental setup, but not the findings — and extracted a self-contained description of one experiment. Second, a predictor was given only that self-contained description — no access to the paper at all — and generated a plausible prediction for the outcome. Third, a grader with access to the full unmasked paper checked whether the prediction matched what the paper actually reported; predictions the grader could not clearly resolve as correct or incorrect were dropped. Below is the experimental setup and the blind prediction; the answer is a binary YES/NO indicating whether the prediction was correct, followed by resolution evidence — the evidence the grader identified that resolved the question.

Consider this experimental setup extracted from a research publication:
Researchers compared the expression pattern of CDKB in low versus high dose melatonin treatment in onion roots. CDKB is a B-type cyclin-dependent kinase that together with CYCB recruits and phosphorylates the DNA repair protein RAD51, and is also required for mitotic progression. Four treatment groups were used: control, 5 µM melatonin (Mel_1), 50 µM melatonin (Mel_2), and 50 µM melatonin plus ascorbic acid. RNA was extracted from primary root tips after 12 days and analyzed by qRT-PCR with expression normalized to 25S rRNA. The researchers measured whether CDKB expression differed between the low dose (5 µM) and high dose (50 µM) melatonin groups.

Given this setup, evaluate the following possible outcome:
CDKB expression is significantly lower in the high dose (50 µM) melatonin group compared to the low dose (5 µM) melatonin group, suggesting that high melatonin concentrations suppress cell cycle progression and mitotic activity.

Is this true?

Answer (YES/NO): YES